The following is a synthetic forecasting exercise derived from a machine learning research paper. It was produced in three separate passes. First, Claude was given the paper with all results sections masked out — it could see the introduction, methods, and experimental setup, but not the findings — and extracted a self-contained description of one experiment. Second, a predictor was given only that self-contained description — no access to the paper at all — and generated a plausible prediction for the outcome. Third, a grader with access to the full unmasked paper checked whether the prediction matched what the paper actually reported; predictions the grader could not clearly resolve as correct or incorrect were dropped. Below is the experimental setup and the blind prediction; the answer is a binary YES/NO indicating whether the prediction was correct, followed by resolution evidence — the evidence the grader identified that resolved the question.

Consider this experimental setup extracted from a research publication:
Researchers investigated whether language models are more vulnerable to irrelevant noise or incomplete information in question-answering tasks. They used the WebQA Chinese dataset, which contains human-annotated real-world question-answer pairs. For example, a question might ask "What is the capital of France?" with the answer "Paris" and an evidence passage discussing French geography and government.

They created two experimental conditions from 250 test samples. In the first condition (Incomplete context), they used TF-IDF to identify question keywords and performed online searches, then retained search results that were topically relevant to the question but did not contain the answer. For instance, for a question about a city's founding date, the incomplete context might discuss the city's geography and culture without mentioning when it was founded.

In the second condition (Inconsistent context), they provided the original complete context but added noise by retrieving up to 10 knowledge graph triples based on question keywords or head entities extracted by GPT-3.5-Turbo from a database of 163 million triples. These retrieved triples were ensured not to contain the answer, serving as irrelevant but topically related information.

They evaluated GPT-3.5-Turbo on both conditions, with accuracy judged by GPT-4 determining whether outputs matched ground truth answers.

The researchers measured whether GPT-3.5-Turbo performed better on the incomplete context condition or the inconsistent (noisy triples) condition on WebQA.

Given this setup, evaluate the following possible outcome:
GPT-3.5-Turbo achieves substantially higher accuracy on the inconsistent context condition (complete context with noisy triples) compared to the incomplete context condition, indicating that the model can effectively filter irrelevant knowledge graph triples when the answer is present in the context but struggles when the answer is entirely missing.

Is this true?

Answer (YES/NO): YES